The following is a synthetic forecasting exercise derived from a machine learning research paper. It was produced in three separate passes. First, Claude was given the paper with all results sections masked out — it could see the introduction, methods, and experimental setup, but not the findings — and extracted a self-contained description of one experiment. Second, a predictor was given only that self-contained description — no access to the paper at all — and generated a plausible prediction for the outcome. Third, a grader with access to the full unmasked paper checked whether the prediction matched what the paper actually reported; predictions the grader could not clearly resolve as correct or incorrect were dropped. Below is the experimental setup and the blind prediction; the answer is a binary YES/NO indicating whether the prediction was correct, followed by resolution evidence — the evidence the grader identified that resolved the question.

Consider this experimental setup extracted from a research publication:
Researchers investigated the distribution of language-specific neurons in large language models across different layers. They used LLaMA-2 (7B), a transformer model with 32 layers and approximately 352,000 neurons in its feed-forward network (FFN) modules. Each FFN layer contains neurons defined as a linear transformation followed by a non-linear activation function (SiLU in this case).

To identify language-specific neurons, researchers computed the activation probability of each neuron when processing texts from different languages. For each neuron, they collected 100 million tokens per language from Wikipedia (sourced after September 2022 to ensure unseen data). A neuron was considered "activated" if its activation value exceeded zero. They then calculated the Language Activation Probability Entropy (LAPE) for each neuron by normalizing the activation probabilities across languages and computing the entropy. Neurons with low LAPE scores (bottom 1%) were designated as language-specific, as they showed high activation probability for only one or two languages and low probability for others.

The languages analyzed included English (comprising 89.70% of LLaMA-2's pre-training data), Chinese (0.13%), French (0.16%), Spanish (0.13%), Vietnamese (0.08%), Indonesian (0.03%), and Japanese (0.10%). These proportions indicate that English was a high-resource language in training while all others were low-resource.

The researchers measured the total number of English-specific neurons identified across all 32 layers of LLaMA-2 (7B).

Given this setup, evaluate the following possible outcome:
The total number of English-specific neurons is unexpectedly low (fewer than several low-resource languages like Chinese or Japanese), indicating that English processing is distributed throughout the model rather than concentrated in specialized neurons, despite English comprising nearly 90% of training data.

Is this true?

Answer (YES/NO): YES